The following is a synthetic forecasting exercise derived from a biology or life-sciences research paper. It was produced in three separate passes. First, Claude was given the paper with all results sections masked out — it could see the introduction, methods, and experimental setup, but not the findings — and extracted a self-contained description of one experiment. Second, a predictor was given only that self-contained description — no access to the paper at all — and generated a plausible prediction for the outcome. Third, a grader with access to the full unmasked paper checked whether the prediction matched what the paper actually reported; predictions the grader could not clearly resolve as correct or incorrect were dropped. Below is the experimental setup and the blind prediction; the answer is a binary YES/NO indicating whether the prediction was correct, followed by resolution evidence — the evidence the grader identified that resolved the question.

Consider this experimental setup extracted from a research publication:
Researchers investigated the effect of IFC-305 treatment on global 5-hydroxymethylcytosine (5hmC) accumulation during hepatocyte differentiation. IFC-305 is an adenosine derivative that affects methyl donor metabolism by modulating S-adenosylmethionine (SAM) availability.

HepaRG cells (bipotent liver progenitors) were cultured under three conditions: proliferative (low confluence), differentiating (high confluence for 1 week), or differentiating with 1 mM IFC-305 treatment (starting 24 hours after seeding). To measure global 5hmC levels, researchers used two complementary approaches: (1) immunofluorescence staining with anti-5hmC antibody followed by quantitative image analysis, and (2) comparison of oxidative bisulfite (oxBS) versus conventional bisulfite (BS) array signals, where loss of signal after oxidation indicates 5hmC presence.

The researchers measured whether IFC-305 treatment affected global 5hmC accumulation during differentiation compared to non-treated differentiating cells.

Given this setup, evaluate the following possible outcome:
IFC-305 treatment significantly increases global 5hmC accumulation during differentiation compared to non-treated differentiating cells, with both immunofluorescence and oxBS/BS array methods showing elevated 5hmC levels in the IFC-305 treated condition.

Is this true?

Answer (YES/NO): NO